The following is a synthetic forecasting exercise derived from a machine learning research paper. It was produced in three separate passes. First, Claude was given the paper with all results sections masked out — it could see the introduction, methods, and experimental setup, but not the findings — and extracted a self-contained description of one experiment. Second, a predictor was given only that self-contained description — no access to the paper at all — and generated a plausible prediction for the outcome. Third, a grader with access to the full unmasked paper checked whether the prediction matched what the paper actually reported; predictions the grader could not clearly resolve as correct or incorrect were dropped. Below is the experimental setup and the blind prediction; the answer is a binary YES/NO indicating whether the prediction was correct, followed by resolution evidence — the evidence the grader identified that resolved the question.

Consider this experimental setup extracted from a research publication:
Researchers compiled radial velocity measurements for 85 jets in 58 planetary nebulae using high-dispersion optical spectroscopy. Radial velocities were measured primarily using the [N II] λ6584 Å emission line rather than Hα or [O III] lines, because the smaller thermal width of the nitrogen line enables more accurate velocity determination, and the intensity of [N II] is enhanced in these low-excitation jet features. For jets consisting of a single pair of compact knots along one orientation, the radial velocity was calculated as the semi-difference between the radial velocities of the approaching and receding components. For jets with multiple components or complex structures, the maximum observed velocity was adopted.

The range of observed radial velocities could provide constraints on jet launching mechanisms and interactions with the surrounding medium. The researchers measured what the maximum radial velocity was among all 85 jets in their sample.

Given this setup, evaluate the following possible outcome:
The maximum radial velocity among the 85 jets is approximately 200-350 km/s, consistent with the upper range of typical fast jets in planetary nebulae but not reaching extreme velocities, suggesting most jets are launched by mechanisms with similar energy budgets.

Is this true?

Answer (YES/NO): NO